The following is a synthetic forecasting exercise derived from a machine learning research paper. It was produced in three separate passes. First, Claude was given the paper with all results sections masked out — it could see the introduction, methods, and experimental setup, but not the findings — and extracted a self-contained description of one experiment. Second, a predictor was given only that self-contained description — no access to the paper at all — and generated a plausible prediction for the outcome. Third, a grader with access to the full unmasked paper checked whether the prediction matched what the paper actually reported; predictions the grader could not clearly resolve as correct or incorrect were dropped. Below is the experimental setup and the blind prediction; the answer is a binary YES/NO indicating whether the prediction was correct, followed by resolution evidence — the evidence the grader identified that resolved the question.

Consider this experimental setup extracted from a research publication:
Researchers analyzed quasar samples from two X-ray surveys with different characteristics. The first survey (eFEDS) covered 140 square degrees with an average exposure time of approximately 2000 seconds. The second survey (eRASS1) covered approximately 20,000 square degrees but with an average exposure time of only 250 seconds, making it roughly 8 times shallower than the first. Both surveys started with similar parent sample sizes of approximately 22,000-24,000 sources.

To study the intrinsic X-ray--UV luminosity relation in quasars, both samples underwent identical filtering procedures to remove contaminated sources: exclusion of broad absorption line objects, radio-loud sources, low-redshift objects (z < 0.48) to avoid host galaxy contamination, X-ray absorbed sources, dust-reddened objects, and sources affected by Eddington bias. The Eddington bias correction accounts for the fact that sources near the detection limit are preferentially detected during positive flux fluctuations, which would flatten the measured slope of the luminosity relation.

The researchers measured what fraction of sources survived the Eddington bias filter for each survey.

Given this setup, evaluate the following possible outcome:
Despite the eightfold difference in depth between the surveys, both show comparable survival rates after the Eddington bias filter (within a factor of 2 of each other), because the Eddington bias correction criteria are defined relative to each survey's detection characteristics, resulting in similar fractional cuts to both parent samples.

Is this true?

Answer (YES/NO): NO